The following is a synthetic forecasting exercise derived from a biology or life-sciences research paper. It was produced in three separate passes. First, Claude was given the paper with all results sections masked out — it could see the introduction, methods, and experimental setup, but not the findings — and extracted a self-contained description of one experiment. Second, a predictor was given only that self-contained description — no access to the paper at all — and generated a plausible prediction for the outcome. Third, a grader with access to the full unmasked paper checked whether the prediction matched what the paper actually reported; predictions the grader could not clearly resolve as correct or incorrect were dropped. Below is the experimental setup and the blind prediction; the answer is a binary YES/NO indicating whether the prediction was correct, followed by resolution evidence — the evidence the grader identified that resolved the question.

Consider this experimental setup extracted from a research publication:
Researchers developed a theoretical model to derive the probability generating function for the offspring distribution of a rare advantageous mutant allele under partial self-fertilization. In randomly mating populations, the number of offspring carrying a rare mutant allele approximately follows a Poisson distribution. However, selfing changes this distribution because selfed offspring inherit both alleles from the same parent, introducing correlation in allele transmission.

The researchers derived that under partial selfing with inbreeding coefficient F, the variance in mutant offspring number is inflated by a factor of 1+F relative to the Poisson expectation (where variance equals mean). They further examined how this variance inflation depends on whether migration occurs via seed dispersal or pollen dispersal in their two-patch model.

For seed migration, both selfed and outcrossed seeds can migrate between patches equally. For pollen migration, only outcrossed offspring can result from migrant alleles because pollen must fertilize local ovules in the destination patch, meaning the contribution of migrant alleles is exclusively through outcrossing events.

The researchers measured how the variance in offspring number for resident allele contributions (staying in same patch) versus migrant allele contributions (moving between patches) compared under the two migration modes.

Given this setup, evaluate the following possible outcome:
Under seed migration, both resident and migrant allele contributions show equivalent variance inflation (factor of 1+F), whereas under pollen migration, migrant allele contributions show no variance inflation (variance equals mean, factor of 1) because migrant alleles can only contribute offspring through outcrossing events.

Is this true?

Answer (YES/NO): YES